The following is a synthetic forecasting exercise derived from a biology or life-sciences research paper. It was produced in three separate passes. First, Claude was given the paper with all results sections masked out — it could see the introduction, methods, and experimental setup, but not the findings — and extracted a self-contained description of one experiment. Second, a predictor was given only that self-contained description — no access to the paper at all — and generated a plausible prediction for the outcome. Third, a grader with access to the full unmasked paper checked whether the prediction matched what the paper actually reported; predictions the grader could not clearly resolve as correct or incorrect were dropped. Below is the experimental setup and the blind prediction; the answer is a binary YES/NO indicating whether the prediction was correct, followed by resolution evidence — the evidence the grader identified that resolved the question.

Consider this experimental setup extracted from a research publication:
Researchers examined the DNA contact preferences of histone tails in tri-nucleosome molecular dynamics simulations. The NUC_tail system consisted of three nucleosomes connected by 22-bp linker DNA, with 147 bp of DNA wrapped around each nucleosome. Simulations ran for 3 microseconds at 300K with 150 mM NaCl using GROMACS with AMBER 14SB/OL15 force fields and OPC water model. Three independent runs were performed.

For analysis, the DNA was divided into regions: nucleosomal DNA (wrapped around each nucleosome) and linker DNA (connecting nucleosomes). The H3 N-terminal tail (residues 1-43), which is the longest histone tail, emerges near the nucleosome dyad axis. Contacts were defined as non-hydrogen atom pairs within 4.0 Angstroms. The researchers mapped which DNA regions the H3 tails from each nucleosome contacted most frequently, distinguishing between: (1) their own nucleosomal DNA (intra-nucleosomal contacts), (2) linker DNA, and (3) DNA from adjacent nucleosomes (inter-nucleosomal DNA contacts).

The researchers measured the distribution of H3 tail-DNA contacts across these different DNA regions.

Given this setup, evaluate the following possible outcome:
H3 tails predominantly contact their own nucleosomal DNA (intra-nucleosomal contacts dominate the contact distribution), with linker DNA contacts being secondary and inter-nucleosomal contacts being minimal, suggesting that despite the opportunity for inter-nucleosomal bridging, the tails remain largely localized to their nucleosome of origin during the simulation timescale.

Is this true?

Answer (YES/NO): NO